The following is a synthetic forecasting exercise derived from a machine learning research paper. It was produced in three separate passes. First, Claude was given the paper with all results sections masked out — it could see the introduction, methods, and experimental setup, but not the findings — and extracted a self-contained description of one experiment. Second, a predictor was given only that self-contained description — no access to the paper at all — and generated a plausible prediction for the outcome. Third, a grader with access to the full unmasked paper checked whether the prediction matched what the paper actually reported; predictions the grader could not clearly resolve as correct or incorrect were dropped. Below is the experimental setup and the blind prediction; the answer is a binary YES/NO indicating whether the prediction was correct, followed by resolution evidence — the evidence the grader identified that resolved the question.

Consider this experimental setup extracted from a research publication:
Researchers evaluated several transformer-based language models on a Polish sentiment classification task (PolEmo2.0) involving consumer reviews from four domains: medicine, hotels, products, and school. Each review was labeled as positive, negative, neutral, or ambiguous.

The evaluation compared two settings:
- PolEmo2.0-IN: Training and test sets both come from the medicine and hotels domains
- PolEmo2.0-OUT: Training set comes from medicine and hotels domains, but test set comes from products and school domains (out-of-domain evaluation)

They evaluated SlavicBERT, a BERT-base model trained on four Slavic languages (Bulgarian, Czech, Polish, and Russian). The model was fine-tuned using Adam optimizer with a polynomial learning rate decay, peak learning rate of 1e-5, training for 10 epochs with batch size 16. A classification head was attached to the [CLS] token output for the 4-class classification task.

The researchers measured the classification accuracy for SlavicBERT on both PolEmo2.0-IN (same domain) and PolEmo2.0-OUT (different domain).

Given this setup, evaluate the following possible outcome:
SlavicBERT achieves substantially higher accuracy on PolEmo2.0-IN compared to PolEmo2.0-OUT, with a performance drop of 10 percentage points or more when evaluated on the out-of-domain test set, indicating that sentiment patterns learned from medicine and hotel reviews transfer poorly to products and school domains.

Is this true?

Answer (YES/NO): YES